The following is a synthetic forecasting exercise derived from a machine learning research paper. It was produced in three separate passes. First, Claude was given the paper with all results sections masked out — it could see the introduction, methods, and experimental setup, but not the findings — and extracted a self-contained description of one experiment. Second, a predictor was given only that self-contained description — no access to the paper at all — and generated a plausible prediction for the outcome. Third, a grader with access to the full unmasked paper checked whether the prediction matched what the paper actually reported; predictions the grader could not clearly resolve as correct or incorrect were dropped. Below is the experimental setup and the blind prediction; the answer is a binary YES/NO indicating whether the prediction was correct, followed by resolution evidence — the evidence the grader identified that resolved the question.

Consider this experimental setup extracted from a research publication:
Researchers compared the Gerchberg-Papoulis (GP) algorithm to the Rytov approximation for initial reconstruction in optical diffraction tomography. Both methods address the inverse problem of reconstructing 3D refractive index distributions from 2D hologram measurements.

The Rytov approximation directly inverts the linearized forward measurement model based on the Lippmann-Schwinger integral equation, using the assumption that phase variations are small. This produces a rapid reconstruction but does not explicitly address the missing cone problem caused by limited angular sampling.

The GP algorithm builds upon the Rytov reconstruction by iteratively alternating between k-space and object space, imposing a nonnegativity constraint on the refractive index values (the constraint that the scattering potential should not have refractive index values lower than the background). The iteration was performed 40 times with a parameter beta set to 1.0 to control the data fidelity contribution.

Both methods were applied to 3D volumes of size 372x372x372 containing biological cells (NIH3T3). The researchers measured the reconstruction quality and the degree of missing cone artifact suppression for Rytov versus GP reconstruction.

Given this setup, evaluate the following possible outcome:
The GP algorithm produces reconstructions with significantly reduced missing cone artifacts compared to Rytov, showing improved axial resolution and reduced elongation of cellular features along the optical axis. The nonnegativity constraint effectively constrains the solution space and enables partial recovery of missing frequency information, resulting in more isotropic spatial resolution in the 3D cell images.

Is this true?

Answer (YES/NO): NO